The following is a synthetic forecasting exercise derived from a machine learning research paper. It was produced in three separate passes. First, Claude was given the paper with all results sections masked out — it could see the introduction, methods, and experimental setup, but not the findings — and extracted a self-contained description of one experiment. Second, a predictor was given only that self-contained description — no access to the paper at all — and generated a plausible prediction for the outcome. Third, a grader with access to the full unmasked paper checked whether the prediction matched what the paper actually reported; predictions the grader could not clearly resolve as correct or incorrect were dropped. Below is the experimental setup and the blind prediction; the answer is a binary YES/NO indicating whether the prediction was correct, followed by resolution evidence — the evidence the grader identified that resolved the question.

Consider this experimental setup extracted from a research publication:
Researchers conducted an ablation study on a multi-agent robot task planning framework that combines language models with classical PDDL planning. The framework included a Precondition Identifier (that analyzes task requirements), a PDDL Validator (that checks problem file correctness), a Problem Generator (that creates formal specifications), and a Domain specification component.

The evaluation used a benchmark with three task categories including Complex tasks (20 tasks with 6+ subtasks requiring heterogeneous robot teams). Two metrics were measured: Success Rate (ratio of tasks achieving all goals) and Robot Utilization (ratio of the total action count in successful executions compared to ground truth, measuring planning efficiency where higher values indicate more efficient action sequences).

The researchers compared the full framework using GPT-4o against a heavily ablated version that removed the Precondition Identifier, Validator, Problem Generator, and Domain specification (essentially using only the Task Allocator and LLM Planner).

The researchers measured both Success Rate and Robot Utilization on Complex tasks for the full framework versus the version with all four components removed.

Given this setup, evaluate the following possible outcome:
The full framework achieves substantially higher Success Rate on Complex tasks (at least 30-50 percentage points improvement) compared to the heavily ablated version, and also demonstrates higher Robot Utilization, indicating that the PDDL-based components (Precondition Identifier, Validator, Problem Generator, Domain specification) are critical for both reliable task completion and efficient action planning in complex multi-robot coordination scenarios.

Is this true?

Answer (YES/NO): NO